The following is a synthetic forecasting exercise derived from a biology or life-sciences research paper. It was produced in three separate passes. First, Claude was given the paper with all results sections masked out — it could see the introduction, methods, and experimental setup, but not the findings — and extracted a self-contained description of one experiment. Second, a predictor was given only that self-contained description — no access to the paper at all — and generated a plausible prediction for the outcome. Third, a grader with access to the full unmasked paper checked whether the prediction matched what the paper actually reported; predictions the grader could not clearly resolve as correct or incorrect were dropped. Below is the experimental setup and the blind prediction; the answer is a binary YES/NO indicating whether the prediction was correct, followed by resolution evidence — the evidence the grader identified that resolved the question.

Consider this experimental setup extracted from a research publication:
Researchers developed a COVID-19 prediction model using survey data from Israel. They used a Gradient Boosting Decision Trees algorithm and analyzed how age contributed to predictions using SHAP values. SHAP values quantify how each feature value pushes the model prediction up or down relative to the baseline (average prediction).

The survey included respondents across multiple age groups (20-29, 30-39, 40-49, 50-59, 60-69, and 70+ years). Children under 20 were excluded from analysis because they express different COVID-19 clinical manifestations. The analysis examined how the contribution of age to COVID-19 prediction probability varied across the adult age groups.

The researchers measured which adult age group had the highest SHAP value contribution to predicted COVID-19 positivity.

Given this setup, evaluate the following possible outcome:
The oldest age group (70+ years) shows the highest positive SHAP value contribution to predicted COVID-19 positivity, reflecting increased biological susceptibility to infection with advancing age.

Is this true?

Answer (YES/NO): YES